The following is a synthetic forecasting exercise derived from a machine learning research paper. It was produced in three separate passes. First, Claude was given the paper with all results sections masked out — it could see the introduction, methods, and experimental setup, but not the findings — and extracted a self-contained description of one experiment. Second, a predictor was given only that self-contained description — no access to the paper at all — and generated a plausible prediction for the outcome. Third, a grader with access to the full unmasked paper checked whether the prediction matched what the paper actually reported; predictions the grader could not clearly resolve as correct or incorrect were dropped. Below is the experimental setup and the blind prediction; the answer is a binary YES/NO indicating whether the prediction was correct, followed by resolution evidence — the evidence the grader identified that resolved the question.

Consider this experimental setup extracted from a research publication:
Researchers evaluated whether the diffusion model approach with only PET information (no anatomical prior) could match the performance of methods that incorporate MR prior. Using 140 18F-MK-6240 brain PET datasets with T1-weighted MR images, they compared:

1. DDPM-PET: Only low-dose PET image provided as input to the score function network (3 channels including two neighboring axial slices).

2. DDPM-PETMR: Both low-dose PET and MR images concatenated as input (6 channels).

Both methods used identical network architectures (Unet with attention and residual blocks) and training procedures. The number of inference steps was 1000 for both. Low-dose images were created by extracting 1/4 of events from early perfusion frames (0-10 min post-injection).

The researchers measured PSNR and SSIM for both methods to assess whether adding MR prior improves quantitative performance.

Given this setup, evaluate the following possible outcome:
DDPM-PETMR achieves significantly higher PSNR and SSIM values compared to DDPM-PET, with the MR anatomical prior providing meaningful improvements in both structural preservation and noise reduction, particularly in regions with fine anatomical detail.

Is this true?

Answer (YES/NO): YES